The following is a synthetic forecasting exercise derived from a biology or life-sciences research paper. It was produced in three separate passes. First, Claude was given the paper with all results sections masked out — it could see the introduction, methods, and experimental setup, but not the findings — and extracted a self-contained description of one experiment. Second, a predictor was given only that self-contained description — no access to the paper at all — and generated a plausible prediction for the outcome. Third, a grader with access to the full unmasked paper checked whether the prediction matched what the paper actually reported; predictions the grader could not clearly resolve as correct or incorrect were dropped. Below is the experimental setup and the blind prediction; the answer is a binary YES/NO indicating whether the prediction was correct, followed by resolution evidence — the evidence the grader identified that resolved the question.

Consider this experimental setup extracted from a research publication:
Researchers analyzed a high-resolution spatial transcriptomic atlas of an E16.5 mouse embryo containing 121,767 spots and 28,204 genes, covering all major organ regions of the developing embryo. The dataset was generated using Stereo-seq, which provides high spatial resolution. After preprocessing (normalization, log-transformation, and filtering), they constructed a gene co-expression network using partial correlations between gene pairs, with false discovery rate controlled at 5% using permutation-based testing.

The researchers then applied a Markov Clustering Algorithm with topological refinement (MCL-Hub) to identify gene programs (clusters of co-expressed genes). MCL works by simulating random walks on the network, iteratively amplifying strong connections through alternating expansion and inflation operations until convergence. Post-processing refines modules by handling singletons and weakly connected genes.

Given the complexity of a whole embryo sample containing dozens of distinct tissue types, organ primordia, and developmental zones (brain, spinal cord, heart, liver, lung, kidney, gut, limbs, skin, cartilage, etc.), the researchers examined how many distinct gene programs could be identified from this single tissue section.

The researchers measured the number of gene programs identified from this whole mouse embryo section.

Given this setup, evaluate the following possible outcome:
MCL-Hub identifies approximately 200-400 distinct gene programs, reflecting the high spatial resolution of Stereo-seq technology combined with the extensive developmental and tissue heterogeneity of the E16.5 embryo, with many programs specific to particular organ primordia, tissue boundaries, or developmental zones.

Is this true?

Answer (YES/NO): NO